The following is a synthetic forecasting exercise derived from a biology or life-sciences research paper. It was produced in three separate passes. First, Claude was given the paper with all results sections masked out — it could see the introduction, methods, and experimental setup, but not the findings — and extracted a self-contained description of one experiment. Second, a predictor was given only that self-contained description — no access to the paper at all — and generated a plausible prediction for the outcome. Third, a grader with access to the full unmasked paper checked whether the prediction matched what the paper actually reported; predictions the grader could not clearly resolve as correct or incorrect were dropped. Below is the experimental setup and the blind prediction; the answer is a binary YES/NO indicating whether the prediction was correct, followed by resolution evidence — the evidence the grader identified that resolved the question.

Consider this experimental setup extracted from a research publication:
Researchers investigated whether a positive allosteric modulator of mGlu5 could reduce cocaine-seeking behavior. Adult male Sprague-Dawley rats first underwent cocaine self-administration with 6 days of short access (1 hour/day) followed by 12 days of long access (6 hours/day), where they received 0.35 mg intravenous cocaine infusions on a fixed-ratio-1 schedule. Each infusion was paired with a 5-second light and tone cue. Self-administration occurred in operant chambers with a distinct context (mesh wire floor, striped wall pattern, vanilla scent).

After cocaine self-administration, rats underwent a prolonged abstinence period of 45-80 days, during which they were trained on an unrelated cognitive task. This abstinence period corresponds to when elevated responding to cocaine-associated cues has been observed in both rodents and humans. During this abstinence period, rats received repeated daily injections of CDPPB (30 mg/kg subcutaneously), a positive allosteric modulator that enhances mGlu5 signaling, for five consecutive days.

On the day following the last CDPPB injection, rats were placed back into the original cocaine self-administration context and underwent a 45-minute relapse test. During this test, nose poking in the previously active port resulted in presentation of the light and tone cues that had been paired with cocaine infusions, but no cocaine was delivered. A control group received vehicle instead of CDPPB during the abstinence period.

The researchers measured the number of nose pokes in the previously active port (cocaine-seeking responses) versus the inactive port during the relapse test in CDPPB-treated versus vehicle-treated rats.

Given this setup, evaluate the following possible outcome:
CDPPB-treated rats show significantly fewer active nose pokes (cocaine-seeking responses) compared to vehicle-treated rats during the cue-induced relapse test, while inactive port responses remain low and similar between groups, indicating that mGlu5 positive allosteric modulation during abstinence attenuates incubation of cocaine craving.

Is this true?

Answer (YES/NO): NO